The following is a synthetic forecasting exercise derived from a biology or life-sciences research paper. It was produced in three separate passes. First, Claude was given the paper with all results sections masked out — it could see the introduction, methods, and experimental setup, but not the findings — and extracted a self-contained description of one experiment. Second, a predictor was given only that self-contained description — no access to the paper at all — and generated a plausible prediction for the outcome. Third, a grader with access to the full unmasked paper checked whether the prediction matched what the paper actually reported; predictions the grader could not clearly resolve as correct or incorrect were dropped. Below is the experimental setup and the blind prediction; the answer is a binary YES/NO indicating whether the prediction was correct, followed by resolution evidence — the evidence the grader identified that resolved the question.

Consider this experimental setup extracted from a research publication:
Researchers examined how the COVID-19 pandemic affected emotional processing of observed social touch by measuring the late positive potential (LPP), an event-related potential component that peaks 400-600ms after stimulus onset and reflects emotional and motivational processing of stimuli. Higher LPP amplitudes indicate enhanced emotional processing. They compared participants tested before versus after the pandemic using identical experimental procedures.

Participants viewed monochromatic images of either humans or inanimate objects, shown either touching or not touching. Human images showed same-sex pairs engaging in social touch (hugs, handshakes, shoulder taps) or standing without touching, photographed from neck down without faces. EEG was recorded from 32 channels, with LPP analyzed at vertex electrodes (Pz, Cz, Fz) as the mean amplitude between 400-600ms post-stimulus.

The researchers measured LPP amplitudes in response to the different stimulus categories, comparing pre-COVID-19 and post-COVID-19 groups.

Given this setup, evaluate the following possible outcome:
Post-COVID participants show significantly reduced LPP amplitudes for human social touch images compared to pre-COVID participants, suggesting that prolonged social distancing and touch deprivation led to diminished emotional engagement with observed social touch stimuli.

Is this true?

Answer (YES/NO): NO